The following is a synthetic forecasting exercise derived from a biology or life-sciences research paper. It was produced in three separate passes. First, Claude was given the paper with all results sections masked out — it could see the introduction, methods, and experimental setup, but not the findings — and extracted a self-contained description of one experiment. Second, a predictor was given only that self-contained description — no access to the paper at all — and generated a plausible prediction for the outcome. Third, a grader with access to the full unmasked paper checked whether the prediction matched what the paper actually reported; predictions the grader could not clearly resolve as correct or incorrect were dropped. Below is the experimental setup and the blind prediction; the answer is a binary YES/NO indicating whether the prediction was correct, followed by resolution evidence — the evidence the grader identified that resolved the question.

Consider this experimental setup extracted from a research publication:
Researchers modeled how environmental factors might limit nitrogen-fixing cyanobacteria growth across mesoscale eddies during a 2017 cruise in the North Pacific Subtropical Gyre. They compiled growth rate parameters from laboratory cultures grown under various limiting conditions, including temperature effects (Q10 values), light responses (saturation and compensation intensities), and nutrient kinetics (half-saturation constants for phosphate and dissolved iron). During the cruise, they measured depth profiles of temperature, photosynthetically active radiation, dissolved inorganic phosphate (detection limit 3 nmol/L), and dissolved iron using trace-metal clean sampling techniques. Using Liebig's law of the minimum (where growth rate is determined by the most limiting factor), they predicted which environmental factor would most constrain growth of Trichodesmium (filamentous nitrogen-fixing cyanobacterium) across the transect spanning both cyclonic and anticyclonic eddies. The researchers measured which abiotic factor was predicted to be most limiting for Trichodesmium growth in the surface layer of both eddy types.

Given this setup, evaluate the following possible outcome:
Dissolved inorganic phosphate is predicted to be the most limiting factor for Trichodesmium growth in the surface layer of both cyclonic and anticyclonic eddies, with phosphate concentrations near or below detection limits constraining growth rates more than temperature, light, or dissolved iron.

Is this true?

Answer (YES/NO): NO